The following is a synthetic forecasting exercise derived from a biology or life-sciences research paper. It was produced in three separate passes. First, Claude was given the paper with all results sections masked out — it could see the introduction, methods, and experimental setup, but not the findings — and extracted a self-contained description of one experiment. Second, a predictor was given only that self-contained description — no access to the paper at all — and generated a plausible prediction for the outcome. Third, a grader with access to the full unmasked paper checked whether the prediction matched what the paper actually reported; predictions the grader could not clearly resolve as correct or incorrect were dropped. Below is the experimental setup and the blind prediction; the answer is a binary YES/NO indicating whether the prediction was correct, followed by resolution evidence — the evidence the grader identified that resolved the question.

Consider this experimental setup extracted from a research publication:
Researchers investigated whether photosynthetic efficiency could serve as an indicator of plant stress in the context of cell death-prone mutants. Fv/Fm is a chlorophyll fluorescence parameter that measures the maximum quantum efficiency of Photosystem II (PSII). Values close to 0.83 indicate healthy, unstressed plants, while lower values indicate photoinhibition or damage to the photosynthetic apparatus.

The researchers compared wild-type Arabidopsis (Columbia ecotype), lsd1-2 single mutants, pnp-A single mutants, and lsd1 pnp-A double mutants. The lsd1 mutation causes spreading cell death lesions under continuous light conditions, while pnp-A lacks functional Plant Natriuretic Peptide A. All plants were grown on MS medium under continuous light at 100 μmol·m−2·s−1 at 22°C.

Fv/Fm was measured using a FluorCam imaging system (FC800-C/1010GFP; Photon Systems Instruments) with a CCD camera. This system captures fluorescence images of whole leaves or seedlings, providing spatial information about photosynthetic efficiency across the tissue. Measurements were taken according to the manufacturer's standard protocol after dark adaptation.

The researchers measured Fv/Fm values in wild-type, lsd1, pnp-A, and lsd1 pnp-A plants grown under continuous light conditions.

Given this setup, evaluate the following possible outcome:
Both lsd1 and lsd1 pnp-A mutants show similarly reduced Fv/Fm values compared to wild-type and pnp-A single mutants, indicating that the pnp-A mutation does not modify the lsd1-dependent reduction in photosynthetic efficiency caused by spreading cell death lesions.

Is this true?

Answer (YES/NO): NO